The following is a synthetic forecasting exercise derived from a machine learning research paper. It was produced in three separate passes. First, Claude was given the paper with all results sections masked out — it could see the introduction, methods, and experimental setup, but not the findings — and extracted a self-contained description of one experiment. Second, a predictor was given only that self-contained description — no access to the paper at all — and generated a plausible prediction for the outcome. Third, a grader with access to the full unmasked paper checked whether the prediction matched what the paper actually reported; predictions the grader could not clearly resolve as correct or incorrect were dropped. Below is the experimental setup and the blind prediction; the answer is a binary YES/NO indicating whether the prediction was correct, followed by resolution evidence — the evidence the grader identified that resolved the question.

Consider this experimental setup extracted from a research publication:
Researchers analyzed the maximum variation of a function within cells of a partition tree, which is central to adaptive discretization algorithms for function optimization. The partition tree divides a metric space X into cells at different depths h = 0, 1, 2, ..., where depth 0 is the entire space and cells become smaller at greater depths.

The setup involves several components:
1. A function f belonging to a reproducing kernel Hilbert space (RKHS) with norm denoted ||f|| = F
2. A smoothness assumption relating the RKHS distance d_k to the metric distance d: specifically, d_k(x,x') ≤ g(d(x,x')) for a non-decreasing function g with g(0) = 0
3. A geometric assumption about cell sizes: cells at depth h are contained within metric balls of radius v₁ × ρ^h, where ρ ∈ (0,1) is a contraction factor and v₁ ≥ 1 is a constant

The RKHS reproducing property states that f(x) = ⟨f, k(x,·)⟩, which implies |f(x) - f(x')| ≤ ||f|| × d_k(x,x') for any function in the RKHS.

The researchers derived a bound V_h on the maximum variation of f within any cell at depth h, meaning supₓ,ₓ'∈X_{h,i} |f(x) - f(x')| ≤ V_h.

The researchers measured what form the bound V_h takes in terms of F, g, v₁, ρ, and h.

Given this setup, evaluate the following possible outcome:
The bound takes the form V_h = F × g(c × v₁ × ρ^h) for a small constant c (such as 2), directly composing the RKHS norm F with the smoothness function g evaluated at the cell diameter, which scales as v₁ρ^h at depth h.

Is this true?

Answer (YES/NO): NO